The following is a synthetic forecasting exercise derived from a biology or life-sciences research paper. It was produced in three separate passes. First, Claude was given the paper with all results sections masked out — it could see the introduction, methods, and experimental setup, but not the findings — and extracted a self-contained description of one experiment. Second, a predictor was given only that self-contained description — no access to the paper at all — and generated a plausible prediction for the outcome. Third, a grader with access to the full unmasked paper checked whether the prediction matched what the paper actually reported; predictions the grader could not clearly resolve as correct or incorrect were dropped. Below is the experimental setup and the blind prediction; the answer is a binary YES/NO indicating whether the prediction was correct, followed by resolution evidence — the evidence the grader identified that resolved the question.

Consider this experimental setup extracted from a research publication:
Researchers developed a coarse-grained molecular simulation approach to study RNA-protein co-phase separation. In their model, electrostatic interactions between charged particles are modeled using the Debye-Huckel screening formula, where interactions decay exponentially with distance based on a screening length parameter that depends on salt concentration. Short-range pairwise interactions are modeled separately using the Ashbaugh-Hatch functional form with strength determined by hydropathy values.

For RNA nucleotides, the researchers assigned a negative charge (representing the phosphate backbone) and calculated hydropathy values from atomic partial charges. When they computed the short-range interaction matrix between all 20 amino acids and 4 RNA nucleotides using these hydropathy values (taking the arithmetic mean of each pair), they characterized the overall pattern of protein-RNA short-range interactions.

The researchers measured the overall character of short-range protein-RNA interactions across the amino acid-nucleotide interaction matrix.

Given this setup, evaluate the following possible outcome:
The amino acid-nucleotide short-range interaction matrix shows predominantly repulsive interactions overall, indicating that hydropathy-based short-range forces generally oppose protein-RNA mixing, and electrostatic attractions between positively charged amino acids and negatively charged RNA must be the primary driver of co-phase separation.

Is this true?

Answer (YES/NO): NO